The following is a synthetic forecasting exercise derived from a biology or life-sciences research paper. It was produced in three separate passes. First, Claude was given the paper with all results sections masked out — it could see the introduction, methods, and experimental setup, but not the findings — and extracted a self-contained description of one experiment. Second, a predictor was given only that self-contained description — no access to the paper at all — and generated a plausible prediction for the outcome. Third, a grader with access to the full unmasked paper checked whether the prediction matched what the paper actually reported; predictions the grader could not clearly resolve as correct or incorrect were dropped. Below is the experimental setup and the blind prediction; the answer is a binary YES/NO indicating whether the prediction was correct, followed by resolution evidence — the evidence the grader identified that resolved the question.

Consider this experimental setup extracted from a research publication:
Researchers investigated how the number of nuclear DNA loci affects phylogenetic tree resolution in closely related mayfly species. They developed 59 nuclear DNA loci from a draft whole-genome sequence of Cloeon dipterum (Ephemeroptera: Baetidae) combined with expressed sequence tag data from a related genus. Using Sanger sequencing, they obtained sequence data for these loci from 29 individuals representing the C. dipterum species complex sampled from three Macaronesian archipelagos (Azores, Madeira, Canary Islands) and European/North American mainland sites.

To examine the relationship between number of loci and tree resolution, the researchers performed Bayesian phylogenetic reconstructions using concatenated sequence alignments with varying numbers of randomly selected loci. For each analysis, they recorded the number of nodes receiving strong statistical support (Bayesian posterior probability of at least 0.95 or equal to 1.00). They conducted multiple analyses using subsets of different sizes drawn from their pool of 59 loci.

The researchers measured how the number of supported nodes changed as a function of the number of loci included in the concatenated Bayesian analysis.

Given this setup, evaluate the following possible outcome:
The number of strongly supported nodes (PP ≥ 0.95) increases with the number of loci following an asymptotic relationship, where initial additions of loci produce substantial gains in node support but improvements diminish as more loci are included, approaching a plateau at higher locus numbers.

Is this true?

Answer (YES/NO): NO